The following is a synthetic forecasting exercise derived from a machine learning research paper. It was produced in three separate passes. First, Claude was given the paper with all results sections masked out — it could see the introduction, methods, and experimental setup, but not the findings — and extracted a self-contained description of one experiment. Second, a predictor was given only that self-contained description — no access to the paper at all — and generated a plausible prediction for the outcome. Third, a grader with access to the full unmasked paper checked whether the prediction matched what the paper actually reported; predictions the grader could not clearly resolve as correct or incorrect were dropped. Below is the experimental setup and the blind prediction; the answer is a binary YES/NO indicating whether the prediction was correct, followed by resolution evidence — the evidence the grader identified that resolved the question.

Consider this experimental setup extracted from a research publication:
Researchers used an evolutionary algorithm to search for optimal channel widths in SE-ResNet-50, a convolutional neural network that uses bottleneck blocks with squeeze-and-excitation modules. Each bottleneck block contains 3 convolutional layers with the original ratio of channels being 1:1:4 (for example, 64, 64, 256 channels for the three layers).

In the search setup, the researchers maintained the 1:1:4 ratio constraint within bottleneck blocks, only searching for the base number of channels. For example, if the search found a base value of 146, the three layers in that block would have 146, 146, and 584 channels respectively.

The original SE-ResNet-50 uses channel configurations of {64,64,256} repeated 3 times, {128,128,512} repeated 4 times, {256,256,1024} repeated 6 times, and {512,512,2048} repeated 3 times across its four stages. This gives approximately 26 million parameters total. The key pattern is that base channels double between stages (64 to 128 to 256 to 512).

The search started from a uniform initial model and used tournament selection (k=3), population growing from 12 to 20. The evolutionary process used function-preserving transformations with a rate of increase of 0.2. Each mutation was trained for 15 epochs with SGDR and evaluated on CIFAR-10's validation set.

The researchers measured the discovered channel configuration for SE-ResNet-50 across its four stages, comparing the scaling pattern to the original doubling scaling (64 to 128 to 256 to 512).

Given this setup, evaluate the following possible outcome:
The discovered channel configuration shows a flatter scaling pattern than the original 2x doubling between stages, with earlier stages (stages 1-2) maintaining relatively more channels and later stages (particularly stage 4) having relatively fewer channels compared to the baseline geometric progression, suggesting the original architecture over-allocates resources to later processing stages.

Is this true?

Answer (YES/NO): YES